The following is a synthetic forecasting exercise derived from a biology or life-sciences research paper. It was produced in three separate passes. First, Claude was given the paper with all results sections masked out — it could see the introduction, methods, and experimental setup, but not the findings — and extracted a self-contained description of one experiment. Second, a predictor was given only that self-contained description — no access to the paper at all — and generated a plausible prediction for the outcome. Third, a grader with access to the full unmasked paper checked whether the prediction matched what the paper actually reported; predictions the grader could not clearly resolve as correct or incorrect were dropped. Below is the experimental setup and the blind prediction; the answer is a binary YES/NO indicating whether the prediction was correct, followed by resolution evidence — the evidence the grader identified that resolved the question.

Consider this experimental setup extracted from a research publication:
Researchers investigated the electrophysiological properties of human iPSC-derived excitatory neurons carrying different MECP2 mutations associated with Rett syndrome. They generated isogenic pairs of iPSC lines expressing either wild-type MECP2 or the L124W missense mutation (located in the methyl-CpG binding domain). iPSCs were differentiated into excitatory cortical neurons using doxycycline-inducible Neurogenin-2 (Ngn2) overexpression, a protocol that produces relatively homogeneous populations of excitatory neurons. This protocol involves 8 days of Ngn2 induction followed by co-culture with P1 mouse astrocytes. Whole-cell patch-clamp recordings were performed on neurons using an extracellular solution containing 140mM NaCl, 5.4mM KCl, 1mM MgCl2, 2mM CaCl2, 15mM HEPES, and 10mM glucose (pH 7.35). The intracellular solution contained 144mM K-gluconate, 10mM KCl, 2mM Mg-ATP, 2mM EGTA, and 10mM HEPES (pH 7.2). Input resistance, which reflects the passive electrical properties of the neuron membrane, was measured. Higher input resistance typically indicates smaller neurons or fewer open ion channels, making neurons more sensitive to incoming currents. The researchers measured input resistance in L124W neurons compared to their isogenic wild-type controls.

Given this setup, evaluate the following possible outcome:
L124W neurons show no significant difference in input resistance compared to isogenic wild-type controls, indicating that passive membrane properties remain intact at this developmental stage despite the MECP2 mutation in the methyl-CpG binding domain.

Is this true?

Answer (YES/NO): NO